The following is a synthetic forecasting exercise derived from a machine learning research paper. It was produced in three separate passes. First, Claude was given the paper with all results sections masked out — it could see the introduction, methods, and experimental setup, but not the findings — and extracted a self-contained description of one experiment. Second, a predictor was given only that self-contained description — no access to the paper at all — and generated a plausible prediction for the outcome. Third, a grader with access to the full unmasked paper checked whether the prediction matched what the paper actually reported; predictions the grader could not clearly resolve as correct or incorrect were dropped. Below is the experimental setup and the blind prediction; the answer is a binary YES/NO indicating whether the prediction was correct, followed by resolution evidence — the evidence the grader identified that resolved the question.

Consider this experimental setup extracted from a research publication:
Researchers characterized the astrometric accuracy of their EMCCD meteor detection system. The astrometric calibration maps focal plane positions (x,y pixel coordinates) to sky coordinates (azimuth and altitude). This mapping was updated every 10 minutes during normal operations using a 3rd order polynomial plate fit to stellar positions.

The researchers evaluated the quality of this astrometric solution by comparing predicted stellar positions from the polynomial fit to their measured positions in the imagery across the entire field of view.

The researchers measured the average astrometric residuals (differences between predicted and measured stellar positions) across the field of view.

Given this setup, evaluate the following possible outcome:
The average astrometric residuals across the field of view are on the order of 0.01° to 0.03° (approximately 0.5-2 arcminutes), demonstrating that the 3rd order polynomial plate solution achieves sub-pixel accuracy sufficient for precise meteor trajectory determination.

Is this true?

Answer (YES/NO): NO